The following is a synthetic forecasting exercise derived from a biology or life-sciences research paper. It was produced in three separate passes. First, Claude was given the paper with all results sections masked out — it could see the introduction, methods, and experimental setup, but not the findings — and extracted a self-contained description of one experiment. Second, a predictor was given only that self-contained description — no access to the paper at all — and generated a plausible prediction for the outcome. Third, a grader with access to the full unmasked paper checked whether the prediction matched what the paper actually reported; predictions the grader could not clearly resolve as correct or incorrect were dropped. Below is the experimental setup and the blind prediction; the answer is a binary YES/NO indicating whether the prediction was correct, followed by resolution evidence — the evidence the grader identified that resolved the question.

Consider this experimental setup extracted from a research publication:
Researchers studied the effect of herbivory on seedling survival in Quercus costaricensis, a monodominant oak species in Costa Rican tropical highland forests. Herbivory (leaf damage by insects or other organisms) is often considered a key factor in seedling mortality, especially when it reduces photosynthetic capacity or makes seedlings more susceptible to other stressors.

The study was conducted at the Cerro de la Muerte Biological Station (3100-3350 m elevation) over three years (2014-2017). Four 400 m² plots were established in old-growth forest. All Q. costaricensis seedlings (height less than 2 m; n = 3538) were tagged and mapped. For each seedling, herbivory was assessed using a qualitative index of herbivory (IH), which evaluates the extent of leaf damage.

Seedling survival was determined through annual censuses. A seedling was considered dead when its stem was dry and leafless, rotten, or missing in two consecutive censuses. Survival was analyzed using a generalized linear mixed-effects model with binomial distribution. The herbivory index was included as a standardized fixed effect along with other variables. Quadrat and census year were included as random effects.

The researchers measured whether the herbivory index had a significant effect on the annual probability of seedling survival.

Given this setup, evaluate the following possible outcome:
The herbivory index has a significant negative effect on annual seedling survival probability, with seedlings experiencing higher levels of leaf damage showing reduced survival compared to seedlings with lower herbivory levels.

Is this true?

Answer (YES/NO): YES